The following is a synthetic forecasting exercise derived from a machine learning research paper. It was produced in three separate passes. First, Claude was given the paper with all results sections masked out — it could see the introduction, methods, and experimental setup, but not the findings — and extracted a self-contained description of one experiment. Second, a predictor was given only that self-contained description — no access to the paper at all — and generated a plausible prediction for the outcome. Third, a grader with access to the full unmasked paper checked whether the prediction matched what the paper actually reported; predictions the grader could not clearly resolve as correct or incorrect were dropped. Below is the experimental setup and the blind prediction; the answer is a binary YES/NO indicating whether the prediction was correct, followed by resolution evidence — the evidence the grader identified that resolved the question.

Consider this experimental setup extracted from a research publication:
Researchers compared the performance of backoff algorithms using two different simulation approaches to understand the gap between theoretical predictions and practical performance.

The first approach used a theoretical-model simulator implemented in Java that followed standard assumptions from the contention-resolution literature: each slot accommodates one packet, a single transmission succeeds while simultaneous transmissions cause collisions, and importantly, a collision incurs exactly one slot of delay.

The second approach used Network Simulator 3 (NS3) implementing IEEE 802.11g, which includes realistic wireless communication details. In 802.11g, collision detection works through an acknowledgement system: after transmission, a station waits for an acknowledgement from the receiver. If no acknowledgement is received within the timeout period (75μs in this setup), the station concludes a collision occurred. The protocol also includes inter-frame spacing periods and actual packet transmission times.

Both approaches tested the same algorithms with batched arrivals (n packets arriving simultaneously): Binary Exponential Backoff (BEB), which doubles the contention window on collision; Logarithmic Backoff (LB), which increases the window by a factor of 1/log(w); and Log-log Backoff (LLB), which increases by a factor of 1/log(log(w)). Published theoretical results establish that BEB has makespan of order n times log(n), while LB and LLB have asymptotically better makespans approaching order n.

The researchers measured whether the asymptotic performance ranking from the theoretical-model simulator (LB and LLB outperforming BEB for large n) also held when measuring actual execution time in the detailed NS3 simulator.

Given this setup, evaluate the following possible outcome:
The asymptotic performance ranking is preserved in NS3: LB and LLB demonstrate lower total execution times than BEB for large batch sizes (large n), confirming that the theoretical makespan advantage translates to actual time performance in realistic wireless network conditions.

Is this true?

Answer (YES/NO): NO